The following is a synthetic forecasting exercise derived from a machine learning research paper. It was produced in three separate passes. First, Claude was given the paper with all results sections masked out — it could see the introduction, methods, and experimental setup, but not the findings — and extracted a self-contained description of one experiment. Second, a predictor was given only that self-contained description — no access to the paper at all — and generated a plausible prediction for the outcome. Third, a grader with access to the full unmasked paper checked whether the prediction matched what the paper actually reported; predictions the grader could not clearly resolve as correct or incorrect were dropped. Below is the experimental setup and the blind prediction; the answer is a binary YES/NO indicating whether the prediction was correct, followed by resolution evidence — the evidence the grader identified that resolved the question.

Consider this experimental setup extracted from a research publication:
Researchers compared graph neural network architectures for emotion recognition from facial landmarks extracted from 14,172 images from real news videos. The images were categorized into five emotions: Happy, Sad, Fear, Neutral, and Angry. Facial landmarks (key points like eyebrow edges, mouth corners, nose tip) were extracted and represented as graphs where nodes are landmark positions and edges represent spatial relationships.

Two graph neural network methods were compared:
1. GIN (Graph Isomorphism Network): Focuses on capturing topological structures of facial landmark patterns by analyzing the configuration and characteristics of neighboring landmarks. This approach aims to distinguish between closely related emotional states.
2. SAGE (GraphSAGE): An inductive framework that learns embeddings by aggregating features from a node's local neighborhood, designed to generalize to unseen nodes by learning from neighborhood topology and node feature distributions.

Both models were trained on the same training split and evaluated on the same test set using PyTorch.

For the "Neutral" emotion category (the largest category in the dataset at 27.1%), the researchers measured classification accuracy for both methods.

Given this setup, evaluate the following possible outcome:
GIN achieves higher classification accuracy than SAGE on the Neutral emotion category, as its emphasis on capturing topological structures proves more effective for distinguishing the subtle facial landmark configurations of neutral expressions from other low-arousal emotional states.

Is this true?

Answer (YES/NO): NO